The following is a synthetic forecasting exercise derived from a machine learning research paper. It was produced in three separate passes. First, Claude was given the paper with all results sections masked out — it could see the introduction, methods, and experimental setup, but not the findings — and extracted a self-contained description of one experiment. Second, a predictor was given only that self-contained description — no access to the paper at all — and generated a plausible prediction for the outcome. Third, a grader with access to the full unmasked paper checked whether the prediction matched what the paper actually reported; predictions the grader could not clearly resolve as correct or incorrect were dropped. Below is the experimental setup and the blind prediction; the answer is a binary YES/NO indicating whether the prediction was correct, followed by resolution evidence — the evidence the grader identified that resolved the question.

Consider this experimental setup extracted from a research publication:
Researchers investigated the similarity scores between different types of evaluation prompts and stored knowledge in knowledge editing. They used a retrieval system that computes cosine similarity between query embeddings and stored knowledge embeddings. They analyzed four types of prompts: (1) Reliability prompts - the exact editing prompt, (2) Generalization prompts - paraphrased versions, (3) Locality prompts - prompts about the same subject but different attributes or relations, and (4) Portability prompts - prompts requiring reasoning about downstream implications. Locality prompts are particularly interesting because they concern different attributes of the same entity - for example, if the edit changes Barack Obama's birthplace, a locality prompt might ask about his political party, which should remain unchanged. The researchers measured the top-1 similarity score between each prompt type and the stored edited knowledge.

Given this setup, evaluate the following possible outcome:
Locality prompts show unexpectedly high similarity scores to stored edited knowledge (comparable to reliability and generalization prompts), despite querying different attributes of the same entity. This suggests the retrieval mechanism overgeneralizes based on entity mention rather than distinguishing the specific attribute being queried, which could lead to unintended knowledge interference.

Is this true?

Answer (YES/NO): YES